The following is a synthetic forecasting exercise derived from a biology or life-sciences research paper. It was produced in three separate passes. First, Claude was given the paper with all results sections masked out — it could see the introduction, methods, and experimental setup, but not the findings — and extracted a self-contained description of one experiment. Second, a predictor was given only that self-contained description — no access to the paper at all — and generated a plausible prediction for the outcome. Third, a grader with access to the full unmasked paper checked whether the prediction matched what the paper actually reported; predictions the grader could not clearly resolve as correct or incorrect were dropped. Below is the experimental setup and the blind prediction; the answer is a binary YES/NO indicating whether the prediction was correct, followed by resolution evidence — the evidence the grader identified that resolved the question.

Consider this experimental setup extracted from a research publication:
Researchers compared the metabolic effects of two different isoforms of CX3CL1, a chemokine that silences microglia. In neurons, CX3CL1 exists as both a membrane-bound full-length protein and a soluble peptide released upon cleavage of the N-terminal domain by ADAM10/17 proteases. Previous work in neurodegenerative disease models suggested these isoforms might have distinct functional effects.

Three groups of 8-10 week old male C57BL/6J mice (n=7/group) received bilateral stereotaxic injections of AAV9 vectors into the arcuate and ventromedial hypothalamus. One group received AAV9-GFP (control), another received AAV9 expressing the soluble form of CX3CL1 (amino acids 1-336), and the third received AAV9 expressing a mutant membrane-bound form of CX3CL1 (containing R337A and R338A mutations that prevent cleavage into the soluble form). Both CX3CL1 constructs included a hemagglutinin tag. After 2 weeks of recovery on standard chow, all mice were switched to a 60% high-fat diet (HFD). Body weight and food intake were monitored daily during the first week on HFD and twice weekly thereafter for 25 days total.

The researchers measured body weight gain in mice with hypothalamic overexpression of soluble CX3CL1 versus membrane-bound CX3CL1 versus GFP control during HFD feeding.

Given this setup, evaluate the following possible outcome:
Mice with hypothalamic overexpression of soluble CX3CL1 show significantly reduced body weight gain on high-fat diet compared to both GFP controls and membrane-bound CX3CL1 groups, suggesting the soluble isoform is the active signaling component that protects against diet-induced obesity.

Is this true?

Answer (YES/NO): NO